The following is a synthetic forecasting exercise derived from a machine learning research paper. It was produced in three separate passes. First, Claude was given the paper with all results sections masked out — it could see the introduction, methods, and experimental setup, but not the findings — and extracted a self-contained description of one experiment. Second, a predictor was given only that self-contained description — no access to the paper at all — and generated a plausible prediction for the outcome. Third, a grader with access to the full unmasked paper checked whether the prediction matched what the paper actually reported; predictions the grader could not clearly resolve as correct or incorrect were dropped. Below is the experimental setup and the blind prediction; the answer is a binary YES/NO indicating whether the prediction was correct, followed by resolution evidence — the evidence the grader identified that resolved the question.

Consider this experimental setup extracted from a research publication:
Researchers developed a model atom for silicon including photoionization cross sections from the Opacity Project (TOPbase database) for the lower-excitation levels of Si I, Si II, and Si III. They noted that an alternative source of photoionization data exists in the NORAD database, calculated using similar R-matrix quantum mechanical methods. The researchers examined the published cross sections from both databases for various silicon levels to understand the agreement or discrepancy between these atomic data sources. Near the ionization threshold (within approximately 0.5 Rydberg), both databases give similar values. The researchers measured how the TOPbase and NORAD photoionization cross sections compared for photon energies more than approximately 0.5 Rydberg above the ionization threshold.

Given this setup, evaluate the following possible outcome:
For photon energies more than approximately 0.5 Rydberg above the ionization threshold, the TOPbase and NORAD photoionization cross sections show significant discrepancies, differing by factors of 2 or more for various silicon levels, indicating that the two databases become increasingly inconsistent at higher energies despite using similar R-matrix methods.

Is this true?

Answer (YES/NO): NO